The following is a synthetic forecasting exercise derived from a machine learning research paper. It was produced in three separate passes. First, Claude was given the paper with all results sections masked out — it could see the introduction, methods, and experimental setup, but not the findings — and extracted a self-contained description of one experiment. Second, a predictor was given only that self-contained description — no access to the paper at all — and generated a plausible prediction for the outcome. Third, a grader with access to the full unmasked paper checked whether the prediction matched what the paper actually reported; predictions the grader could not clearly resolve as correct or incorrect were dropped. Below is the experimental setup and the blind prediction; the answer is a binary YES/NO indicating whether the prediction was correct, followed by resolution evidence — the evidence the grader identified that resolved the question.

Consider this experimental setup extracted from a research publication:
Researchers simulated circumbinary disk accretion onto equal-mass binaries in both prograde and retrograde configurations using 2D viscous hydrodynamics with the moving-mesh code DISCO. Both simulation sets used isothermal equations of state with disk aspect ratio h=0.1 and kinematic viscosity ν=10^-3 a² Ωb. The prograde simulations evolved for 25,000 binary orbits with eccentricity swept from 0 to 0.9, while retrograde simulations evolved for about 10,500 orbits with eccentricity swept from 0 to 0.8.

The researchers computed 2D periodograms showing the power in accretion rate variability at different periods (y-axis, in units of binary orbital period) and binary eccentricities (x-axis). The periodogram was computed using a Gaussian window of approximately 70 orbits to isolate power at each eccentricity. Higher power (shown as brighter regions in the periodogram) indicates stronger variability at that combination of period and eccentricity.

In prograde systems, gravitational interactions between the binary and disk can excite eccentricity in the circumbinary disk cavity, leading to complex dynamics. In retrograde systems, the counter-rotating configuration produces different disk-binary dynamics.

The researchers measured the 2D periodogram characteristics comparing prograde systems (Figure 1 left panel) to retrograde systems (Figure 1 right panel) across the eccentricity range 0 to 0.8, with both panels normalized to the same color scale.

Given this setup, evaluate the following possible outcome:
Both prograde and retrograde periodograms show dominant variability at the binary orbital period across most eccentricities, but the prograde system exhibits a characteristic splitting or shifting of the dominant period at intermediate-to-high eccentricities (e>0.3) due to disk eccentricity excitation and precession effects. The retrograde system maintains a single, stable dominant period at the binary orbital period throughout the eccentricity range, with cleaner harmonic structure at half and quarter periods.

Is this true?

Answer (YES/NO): NO